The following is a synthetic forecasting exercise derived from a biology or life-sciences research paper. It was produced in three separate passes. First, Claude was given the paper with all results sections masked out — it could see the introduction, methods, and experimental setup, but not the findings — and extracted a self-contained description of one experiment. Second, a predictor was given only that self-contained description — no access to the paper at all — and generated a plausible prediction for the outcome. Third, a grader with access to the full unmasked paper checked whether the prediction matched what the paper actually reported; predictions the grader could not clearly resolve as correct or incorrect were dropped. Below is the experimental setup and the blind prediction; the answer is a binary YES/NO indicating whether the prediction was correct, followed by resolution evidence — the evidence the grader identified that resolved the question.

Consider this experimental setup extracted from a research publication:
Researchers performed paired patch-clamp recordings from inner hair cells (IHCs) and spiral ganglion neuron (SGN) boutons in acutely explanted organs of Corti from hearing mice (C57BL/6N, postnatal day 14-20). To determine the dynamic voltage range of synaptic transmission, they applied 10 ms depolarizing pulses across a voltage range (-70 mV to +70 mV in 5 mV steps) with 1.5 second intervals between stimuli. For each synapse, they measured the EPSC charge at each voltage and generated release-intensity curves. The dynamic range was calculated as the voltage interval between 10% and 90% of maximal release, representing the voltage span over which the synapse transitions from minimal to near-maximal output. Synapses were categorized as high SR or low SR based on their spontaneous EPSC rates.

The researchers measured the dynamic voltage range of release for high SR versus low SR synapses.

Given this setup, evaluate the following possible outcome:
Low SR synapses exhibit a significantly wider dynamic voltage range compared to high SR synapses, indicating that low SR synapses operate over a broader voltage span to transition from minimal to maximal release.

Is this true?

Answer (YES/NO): NO